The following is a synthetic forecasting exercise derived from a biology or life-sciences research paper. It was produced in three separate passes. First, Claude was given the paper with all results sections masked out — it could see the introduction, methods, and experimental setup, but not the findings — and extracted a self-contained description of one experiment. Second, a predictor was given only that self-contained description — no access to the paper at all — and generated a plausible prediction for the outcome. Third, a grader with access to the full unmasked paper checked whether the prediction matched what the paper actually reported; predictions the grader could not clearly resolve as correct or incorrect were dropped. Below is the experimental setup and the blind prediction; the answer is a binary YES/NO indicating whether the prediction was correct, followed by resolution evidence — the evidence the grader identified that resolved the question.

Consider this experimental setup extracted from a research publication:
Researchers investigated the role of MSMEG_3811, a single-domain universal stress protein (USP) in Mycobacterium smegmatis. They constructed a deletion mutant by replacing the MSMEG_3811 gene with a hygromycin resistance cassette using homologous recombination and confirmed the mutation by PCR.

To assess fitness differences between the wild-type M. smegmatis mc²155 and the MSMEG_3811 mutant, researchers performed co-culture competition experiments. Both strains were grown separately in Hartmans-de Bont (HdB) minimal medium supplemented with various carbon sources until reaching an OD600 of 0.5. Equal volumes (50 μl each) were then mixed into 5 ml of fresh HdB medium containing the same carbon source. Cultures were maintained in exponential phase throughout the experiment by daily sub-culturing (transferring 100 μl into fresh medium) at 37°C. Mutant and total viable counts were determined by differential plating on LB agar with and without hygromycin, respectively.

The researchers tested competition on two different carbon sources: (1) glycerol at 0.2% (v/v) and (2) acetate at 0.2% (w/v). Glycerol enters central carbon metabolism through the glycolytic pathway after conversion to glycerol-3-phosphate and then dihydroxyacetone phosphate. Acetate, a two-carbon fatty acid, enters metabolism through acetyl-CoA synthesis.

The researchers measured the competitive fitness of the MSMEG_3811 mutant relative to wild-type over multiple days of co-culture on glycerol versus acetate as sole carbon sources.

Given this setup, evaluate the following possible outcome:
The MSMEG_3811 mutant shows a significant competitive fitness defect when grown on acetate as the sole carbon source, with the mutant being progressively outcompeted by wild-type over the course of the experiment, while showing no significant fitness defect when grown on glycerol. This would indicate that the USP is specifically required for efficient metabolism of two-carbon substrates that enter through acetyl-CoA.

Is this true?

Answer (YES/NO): NO